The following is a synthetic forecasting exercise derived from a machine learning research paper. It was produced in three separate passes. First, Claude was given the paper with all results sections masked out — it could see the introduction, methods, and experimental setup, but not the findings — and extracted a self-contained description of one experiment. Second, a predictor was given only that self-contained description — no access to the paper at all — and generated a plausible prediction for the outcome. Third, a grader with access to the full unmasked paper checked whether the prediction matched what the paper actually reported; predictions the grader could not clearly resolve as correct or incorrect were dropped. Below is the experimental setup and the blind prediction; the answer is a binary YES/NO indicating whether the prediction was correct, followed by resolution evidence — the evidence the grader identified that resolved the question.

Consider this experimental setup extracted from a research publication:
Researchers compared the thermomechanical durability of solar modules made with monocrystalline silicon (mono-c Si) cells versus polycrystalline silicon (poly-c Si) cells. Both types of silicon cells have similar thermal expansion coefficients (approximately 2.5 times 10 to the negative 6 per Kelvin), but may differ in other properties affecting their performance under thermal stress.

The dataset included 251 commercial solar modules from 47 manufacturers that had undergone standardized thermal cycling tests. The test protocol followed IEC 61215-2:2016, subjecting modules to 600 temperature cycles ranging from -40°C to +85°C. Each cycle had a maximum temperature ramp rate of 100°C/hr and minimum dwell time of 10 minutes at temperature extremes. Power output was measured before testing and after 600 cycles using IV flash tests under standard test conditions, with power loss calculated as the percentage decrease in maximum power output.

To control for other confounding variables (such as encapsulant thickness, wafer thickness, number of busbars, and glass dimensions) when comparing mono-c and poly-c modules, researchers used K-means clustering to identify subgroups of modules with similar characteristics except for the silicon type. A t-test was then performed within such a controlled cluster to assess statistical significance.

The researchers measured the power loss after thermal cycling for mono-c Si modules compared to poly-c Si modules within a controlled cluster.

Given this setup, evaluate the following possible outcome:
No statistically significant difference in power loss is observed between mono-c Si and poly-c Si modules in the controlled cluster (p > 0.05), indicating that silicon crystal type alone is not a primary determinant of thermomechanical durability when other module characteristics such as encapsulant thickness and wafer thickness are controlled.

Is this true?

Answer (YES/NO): NO